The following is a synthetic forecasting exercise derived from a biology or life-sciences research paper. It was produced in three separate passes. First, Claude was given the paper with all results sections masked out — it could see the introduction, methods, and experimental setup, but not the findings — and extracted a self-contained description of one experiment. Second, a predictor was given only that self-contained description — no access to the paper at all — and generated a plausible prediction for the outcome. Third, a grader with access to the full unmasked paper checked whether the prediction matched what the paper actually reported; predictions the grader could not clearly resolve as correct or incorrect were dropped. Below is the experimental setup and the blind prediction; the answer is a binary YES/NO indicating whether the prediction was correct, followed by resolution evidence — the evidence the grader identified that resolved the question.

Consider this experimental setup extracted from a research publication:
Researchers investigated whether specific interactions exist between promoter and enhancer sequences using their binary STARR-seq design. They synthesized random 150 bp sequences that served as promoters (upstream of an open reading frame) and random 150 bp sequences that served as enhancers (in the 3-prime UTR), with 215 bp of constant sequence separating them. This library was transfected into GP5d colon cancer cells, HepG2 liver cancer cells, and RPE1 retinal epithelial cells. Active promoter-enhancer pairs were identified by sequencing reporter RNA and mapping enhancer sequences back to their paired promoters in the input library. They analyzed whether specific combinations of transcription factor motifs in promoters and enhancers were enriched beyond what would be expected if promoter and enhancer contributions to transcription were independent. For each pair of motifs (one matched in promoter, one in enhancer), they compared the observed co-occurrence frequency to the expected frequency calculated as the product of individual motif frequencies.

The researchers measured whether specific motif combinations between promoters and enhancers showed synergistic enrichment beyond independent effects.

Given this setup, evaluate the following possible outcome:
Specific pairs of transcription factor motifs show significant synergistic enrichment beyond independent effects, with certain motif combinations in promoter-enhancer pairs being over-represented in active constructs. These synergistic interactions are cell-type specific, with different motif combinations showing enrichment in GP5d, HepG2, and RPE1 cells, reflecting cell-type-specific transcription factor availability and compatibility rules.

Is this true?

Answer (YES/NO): NO